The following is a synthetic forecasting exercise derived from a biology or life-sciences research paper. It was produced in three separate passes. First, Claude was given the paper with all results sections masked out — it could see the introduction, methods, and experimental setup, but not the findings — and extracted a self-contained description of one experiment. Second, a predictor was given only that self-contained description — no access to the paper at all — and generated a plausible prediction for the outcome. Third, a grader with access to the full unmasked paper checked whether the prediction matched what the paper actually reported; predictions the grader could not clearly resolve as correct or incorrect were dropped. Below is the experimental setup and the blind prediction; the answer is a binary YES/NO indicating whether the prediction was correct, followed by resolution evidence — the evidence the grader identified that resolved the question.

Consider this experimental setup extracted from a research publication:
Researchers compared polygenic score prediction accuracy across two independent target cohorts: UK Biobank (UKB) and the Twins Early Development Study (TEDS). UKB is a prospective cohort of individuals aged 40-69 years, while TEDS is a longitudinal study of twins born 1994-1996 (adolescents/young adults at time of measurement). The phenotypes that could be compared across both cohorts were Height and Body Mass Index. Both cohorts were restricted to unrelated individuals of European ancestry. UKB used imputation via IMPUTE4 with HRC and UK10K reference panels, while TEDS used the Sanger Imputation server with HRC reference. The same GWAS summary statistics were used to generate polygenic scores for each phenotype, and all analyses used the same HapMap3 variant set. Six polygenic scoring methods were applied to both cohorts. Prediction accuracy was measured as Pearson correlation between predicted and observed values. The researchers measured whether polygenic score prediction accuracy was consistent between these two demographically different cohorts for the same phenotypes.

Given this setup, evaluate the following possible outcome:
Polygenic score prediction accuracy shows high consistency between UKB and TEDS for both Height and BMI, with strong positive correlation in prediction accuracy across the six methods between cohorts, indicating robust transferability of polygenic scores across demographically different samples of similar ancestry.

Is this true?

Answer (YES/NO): YES